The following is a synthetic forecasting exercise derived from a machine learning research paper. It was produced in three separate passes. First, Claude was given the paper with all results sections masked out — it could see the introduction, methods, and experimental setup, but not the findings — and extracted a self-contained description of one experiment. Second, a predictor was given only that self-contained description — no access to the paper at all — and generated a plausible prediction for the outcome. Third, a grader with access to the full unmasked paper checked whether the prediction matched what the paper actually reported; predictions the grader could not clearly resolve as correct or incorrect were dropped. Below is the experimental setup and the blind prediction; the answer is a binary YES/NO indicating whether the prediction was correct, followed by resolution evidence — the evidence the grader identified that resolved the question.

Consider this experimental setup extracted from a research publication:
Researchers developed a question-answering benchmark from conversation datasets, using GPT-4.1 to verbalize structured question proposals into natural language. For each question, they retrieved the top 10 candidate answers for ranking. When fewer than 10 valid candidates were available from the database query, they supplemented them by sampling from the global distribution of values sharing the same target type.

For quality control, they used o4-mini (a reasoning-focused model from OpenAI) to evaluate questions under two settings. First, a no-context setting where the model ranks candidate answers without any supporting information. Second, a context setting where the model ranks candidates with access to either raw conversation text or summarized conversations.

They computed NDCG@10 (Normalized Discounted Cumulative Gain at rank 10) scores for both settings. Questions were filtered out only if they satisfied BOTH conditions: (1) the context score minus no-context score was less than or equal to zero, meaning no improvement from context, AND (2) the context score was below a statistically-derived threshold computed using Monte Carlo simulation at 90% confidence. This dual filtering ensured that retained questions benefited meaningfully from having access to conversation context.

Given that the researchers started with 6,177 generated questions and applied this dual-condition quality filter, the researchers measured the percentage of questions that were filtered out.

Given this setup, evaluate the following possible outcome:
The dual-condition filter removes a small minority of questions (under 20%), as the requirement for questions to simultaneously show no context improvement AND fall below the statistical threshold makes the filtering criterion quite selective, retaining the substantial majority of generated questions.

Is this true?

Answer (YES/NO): YES